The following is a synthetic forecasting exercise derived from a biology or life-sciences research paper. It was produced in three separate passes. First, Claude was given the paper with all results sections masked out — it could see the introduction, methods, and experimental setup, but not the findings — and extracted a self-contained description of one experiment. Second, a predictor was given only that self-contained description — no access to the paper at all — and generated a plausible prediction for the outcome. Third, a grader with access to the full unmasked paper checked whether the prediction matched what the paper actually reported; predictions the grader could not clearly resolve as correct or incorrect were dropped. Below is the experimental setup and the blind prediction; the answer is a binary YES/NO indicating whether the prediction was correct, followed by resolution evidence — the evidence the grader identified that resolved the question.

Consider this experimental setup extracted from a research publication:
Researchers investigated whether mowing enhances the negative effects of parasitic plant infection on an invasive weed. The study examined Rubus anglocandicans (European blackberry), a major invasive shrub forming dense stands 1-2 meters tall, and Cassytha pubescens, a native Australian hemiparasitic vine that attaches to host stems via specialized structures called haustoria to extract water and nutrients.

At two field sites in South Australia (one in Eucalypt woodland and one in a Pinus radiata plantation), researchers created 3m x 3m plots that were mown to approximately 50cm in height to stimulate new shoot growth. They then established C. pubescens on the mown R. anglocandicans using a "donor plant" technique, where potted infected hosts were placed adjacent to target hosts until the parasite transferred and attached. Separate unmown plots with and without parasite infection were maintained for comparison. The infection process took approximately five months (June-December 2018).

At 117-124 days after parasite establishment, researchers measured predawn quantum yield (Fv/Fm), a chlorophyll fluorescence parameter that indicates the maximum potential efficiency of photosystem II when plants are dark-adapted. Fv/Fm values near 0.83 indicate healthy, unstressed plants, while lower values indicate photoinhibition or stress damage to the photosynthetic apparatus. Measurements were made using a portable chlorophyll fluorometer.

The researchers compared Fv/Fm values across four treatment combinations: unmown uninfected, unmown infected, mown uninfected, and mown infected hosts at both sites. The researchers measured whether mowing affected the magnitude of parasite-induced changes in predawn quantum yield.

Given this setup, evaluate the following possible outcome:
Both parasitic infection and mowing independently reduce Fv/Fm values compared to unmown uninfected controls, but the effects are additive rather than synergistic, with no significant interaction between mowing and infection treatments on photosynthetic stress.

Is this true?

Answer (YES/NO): NO